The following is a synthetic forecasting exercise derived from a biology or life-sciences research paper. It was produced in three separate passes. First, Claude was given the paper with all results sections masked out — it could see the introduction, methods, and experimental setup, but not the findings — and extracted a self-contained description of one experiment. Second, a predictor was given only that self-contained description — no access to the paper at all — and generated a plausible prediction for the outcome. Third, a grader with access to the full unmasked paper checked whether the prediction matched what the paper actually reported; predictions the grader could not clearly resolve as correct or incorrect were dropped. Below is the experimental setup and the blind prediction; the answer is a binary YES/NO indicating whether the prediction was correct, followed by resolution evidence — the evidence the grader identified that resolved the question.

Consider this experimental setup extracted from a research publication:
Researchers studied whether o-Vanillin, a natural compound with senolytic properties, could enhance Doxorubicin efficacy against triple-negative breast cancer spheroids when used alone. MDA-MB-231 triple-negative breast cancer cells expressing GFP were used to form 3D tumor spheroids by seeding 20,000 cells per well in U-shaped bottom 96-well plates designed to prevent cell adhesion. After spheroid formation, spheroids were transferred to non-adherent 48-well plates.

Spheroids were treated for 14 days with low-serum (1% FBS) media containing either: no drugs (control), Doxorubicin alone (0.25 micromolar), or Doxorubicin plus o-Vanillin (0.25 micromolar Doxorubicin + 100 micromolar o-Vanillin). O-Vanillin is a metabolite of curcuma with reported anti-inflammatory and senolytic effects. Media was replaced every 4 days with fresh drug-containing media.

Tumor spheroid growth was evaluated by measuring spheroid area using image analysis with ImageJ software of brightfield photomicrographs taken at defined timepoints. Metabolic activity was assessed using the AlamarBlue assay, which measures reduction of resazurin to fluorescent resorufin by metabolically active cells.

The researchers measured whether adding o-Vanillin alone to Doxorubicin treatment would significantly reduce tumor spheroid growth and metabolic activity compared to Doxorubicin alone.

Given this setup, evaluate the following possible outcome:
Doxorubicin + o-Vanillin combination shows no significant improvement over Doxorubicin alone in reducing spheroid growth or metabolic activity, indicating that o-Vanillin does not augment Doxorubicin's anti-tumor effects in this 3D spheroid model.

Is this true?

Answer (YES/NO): YES